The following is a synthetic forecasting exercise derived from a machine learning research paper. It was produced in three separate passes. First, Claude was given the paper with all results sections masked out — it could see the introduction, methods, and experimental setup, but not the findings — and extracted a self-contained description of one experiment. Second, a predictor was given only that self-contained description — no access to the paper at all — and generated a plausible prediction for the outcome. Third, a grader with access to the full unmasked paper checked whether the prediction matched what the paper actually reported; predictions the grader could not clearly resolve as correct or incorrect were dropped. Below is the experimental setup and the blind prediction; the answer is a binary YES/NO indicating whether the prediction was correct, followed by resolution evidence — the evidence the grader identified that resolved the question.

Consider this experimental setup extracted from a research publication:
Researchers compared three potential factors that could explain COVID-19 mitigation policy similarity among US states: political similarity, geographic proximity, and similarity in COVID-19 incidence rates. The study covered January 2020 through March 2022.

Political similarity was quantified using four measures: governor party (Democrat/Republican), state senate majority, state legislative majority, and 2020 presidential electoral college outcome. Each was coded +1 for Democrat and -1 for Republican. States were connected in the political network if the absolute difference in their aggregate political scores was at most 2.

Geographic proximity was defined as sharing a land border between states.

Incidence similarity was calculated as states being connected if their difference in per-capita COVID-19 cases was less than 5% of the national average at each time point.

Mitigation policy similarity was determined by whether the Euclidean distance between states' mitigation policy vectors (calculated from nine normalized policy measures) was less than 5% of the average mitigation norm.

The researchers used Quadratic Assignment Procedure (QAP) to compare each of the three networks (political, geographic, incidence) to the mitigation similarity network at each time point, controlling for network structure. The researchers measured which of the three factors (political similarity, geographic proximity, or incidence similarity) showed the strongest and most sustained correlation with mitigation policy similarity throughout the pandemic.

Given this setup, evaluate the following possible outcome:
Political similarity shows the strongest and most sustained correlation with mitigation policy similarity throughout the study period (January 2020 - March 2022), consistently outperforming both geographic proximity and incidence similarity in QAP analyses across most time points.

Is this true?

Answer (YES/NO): NO